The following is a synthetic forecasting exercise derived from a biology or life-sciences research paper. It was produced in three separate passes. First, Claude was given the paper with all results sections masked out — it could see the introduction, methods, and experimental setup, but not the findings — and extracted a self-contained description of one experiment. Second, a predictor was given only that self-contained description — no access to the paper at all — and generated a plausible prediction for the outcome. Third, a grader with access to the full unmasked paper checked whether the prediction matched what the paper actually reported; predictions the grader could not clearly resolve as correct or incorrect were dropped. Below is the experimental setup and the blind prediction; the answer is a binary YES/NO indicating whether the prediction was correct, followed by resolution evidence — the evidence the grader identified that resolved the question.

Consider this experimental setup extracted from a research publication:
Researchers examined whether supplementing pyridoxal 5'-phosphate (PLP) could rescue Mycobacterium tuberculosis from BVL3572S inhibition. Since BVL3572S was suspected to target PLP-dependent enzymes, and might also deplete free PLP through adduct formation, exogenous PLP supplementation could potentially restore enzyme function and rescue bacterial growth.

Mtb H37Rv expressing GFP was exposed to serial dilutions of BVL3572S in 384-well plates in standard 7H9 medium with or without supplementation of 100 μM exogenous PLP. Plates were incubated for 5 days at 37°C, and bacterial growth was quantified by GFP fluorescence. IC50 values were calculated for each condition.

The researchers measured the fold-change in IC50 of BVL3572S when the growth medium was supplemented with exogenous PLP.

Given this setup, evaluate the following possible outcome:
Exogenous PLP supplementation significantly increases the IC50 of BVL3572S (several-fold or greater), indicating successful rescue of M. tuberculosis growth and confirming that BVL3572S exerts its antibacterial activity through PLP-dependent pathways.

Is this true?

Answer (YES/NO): YES